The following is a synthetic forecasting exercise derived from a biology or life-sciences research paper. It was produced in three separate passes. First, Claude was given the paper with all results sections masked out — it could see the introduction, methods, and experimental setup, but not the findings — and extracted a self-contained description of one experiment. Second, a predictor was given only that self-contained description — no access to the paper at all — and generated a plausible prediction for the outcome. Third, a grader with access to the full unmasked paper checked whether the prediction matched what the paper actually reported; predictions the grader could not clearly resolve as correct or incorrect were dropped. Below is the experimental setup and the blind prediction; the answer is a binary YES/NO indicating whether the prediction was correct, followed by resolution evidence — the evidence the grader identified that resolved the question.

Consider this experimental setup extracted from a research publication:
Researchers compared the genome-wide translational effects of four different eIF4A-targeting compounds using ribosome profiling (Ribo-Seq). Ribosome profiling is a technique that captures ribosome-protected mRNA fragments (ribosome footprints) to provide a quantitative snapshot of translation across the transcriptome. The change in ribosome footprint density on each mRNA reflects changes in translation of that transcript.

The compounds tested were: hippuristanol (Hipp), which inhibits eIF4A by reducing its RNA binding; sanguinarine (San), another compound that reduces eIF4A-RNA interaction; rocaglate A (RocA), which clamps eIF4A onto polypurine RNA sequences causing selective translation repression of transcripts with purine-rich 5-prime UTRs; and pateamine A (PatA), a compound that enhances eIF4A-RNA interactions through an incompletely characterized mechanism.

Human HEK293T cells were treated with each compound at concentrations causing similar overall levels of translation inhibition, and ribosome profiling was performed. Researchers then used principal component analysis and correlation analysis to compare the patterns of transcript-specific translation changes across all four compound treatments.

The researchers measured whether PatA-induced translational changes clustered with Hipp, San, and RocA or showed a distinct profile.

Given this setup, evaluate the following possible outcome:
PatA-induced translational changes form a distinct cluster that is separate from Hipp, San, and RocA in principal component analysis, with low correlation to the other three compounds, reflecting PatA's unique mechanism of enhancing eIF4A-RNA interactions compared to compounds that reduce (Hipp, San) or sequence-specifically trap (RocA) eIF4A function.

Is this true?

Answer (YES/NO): NO